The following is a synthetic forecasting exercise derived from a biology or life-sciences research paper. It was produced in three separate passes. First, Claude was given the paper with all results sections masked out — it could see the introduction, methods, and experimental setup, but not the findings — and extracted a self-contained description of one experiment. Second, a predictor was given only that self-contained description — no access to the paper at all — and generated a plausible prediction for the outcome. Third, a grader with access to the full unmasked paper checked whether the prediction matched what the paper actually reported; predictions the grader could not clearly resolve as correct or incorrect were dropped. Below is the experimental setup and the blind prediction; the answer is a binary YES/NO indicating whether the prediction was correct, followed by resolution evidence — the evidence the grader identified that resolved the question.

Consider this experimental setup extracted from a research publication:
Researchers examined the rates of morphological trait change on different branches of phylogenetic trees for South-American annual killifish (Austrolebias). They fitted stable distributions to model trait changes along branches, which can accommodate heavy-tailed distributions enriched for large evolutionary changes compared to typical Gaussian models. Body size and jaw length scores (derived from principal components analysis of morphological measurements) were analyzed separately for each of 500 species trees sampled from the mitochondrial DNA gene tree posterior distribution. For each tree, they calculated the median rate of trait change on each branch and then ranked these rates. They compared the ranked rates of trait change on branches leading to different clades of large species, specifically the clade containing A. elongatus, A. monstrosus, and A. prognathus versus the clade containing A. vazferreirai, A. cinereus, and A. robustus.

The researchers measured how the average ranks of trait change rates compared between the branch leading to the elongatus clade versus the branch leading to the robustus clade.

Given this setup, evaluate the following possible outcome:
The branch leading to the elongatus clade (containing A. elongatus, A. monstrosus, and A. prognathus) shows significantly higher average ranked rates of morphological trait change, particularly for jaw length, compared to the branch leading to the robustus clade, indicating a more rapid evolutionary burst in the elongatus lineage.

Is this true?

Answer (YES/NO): YES